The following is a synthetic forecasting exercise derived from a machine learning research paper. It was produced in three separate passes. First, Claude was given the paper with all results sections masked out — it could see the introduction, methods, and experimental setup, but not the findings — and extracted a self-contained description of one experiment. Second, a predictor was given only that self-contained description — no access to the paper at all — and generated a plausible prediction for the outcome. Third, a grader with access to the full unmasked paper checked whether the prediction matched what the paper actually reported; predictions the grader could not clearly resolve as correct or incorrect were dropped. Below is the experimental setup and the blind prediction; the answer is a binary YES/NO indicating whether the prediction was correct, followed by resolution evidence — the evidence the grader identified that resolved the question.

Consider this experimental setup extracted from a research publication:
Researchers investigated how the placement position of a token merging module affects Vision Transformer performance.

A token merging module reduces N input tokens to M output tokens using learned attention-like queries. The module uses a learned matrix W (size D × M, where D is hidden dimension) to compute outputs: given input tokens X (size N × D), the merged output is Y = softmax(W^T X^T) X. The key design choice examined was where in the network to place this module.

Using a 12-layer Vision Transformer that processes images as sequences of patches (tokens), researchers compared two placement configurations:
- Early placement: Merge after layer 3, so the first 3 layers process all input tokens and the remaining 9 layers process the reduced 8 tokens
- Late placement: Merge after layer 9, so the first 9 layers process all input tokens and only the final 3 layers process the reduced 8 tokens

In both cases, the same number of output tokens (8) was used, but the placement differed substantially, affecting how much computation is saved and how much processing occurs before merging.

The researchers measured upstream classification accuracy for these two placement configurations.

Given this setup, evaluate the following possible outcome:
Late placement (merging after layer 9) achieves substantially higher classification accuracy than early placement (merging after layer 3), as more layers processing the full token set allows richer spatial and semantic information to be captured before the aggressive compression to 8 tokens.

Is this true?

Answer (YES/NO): YES